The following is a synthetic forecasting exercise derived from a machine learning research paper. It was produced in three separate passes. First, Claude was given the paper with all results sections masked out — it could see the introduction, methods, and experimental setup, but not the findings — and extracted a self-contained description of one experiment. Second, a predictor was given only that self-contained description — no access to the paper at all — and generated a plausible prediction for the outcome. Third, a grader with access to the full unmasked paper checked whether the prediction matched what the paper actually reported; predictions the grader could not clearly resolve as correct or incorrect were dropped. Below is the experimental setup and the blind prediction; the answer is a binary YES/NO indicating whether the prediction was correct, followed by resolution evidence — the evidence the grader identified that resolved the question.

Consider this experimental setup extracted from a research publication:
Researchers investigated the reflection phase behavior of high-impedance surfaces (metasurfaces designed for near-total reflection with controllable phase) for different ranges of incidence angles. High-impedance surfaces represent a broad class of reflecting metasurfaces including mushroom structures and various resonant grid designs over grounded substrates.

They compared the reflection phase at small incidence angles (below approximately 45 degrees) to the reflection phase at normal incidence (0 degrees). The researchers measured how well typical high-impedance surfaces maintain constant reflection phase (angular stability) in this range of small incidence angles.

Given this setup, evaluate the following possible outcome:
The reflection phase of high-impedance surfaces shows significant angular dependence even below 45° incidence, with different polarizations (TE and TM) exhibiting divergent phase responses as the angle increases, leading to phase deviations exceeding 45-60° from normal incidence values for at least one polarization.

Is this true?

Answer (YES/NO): NO